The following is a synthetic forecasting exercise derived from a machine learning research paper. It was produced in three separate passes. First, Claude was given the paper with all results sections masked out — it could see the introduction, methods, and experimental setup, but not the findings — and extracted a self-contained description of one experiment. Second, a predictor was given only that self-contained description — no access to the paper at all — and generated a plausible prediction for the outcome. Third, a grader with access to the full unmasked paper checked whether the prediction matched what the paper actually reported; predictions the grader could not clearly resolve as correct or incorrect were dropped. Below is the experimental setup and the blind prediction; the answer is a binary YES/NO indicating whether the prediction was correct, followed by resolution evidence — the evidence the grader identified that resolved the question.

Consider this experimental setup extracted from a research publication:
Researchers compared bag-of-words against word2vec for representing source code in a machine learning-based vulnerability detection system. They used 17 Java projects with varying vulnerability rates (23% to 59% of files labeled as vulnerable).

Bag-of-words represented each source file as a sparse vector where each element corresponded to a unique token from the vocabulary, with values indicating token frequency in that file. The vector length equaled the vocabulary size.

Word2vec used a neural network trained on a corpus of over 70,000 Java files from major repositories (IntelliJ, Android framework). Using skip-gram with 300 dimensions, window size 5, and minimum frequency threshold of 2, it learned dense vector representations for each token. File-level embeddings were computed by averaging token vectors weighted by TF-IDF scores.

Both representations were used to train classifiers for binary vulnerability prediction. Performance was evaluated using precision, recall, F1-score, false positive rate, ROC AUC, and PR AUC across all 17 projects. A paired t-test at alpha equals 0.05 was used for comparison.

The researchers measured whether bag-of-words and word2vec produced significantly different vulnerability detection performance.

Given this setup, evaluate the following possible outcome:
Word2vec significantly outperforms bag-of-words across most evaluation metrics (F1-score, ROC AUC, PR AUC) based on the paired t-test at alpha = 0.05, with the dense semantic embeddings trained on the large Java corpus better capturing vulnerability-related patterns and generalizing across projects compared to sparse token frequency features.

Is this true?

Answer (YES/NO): NO